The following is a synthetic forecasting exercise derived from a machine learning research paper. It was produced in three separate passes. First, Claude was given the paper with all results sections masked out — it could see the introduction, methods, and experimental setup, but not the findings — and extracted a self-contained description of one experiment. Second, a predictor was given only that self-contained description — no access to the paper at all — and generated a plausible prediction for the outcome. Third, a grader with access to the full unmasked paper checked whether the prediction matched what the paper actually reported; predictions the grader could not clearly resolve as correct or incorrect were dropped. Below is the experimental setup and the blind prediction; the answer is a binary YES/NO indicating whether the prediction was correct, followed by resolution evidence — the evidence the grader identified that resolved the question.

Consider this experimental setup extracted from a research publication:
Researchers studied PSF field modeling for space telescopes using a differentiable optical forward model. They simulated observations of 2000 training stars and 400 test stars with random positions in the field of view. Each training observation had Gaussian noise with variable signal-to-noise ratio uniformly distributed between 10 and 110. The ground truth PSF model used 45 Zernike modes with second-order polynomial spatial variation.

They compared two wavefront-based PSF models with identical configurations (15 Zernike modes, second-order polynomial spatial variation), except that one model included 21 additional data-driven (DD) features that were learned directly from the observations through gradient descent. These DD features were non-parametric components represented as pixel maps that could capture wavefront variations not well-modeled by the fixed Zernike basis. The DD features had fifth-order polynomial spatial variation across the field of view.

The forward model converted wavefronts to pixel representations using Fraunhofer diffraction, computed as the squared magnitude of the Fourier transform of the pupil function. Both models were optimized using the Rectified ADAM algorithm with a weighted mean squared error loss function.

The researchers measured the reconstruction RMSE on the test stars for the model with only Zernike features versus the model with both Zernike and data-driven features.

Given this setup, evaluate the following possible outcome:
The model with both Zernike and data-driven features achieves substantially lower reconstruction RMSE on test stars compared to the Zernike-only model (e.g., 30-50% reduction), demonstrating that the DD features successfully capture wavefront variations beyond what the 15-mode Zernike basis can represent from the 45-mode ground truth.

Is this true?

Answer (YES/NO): NO